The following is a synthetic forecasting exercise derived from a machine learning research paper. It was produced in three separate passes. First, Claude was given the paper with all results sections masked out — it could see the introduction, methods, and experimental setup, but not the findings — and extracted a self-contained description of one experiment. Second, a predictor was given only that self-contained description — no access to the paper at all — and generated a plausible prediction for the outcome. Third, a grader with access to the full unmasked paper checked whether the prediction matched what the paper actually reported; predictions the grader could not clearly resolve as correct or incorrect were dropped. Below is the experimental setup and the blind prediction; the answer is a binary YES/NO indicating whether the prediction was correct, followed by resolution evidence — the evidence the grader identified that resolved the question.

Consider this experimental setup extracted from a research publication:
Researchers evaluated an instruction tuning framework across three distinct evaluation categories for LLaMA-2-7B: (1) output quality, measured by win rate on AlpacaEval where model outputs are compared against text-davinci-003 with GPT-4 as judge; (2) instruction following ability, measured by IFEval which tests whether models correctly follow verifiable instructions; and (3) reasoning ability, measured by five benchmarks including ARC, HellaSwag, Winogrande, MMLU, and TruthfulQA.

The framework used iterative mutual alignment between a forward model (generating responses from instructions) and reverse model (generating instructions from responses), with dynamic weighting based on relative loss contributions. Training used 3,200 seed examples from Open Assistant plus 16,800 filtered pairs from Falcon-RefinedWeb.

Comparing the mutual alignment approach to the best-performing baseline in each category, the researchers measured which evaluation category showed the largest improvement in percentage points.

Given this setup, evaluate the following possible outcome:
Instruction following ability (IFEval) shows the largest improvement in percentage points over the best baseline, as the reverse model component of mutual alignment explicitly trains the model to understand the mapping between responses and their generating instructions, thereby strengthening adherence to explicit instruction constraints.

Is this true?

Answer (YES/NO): NO